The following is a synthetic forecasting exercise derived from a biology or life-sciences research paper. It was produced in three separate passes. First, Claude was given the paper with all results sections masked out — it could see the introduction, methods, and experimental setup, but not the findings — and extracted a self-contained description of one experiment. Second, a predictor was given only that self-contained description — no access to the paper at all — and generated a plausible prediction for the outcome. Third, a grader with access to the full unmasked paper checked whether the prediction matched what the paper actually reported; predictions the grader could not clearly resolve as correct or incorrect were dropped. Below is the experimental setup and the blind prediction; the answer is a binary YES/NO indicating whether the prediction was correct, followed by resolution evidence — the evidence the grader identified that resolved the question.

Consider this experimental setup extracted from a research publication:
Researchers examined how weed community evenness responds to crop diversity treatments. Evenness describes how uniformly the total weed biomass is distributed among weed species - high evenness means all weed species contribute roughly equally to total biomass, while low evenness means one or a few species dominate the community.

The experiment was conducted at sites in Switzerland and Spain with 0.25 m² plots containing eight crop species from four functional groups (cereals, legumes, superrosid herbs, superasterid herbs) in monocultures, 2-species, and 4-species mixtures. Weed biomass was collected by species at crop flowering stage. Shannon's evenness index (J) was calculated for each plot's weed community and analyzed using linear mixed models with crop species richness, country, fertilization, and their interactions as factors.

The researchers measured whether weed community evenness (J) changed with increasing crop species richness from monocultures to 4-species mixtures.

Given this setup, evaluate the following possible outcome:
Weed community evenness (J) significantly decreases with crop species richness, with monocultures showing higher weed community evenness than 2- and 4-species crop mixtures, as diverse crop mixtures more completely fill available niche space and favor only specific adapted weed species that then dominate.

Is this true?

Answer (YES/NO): NO